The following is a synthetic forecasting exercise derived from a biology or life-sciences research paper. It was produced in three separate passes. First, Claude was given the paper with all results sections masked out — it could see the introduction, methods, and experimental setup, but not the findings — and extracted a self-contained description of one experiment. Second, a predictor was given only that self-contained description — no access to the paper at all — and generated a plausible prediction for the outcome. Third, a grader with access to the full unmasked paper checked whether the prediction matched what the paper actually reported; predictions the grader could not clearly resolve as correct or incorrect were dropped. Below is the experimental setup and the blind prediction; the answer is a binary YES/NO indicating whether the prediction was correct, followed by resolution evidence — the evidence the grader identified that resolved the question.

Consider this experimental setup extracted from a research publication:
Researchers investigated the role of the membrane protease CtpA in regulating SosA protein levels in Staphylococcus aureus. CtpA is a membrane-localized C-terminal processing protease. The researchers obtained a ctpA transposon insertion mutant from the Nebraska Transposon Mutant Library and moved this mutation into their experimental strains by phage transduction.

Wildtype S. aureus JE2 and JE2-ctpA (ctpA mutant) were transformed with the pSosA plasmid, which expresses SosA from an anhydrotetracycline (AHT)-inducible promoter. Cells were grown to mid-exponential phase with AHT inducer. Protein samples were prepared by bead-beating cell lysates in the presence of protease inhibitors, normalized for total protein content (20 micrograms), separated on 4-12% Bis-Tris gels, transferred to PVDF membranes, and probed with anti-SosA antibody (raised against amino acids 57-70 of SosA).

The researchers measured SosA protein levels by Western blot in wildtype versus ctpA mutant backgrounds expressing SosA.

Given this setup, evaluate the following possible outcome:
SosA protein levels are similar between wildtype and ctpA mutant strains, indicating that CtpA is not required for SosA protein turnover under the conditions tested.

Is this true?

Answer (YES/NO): NO